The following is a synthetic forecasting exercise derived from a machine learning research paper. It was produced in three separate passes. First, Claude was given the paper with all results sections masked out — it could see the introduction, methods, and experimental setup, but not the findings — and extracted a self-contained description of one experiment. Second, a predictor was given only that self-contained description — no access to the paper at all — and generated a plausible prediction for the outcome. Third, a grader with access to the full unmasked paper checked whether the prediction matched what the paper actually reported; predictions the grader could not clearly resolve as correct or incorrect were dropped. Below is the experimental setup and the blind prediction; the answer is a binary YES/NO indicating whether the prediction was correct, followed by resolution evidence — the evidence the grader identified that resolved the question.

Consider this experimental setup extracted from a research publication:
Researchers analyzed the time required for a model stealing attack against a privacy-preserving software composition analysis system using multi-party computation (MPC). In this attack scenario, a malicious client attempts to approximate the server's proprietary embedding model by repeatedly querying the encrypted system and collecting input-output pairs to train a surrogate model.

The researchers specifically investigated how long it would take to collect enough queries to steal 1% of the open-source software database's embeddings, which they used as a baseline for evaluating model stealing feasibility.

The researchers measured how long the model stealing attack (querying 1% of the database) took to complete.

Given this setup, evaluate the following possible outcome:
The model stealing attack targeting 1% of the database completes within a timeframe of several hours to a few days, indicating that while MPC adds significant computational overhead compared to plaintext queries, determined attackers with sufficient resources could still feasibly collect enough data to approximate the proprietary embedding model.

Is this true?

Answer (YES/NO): NO